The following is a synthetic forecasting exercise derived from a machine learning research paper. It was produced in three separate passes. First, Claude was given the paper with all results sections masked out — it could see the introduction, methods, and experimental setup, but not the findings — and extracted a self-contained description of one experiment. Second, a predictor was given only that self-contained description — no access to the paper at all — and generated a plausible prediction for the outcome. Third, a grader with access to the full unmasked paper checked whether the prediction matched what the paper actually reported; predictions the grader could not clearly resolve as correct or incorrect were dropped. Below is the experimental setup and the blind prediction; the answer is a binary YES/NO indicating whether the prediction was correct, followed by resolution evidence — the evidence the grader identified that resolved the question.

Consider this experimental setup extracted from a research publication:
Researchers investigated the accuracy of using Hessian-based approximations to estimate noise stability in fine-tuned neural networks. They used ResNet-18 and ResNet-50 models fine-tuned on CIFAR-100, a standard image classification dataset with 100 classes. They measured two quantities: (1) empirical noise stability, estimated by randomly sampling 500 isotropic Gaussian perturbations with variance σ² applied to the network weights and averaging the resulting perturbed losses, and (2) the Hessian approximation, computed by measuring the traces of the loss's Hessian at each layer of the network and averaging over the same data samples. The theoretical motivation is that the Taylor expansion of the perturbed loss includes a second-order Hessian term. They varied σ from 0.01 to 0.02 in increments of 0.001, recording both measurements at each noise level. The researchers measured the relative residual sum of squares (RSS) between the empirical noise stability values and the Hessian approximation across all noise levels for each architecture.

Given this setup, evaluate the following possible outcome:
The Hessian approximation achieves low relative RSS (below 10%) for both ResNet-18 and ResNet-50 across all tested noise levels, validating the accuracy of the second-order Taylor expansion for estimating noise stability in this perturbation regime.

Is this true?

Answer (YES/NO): YES